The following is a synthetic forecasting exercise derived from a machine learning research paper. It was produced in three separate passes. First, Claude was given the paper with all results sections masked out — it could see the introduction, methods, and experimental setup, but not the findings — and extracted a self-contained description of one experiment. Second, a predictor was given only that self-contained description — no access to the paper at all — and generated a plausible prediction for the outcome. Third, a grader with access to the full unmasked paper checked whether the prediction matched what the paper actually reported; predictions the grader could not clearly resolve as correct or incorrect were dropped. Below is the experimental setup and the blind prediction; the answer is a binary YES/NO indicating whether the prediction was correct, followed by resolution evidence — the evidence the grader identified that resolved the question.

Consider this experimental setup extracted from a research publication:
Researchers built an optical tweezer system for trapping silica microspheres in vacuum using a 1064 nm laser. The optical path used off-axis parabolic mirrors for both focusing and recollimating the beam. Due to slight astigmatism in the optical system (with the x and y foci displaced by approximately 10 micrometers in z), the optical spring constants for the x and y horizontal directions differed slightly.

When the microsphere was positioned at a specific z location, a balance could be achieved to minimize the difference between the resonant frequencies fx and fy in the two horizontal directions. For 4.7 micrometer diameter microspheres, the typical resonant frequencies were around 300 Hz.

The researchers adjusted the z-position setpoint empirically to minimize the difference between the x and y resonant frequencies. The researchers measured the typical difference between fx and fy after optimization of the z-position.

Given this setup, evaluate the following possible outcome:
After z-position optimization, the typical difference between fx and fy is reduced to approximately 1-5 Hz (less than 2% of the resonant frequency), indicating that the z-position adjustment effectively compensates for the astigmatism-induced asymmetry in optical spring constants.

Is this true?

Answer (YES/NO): NO